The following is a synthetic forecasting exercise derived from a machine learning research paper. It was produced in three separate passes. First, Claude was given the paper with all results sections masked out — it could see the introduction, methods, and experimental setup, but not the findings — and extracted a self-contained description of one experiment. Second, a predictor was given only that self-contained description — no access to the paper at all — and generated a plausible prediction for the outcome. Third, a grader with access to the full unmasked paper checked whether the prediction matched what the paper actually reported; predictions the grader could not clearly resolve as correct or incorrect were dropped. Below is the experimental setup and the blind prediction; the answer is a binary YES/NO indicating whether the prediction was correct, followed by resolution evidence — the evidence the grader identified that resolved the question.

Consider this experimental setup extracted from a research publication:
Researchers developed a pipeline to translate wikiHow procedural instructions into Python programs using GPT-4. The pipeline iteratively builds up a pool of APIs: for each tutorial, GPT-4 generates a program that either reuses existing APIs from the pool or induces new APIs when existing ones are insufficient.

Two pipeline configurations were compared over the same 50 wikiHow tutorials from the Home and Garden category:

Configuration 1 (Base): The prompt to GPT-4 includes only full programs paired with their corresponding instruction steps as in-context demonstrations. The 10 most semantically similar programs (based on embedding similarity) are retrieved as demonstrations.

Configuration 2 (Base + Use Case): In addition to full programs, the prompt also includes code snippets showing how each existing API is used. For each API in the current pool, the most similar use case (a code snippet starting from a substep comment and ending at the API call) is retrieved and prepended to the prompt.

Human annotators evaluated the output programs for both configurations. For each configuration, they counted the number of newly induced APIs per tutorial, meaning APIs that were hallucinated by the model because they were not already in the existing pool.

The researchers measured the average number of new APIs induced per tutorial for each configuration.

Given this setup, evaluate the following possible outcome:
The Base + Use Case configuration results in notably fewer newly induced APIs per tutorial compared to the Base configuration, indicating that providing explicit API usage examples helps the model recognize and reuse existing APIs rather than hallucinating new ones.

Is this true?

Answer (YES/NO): YES